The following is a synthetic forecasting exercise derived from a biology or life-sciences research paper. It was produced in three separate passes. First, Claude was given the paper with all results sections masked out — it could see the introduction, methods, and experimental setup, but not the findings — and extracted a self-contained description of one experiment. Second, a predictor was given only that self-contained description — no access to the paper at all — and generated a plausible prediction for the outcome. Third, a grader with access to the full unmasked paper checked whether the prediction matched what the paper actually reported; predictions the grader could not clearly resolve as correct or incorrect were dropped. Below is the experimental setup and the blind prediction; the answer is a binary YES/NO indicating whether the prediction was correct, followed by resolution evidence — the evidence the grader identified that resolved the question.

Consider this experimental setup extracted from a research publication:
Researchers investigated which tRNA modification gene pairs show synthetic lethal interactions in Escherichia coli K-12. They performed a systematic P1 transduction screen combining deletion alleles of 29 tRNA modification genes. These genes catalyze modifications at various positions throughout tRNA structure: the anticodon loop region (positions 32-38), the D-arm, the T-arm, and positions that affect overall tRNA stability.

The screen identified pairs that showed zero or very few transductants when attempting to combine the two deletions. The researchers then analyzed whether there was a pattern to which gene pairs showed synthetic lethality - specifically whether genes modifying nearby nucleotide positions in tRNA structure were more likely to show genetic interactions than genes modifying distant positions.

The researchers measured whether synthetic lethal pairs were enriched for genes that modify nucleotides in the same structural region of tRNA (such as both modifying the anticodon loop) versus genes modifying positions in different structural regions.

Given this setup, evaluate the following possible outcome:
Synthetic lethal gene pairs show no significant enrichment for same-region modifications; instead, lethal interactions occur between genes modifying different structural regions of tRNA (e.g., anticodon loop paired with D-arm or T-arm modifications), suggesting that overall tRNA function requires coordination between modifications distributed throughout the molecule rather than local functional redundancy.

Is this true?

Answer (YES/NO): NO